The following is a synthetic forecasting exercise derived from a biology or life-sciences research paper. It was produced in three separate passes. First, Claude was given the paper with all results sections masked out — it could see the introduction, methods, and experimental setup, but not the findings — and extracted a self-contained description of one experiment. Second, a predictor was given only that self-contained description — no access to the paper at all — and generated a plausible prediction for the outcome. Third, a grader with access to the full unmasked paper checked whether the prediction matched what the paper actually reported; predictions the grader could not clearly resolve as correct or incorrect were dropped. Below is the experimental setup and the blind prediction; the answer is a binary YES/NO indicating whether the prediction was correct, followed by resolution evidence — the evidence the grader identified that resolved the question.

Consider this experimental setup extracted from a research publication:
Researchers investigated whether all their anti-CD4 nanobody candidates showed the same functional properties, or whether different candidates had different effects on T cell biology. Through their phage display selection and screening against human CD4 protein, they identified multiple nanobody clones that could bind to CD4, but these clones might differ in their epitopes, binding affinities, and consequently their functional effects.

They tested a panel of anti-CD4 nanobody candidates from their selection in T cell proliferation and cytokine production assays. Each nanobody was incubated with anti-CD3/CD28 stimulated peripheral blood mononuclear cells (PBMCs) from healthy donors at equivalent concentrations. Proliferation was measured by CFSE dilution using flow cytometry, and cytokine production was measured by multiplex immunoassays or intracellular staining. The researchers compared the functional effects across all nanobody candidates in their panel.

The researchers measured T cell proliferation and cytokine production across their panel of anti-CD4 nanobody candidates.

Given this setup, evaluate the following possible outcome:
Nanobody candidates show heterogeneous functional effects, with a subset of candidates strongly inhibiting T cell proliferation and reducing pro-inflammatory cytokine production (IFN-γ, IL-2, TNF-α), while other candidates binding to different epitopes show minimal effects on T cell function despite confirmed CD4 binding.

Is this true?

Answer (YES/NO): NO